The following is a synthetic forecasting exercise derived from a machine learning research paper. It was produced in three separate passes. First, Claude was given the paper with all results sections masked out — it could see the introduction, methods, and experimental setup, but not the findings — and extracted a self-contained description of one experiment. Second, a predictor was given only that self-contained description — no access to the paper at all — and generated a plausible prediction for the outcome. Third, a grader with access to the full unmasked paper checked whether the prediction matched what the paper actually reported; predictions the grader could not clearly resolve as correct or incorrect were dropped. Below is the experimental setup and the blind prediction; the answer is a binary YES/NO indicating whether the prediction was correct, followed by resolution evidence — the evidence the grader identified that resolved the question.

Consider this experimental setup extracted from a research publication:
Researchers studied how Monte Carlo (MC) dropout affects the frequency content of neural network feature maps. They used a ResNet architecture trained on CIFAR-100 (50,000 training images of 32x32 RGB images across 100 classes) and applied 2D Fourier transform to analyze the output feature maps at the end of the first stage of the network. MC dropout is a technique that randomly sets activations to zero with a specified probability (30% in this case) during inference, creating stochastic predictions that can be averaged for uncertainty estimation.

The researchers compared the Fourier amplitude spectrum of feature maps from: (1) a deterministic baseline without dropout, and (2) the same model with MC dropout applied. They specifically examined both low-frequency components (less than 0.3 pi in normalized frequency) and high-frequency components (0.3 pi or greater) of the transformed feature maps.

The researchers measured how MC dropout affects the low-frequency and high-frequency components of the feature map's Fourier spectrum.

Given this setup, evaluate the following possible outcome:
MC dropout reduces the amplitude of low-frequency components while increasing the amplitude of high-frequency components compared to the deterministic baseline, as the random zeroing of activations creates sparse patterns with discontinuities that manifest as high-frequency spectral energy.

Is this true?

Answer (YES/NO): NO